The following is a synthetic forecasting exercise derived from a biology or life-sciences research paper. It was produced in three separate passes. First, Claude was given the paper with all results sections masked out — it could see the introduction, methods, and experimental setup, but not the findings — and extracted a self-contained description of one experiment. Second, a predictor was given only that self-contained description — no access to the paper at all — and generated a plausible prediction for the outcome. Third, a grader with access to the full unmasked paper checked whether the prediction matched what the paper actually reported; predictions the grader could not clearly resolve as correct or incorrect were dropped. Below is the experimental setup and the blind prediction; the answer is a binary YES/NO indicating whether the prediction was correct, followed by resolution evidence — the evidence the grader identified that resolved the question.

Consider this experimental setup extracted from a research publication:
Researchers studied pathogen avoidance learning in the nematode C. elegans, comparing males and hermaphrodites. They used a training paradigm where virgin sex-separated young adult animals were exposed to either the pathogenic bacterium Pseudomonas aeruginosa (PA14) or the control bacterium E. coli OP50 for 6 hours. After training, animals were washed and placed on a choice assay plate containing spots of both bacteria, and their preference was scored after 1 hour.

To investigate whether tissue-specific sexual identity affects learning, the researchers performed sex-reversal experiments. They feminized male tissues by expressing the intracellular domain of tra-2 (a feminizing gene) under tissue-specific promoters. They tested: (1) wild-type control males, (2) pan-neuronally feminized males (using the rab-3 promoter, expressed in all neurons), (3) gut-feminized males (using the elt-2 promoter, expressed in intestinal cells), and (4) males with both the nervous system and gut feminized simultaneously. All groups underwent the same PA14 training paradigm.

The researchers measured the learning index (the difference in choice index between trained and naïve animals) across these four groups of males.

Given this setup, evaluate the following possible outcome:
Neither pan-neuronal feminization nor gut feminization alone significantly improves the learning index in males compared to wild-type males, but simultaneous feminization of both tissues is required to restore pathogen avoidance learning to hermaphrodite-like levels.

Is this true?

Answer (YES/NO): YES